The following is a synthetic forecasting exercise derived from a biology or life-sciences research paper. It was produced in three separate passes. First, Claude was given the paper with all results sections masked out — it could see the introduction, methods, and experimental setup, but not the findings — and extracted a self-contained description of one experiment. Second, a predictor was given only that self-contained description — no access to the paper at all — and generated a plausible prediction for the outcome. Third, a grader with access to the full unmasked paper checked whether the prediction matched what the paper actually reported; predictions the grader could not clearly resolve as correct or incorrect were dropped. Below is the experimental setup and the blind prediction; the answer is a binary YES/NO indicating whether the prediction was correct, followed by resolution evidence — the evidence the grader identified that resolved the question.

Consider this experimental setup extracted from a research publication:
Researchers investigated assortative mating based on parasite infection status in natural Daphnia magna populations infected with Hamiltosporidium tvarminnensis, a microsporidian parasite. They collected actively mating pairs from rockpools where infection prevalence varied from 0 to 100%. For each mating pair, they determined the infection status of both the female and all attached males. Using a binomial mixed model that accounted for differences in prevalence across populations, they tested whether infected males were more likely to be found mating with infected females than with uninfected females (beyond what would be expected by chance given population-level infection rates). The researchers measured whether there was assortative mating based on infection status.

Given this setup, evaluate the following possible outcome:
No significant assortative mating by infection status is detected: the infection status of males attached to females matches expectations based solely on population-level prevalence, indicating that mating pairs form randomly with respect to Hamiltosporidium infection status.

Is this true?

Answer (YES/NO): NO